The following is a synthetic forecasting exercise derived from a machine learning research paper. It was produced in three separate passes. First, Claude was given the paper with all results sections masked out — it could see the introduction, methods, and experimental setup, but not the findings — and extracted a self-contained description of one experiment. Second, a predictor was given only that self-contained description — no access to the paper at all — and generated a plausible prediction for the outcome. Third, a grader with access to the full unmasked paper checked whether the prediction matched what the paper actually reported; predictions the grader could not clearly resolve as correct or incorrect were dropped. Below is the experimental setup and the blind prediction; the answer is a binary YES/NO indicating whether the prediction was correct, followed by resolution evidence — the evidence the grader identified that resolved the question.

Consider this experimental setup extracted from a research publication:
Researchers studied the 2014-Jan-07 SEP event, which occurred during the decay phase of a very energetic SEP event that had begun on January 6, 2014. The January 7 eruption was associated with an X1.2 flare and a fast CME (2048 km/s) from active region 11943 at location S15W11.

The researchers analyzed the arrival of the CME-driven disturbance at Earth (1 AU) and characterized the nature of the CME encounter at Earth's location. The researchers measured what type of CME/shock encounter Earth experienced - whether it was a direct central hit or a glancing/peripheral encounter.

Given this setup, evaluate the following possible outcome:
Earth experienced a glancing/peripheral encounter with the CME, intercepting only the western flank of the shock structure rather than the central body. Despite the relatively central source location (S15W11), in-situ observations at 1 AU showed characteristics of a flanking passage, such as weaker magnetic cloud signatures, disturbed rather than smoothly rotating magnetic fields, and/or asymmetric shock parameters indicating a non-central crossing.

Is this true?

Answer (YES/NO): YES